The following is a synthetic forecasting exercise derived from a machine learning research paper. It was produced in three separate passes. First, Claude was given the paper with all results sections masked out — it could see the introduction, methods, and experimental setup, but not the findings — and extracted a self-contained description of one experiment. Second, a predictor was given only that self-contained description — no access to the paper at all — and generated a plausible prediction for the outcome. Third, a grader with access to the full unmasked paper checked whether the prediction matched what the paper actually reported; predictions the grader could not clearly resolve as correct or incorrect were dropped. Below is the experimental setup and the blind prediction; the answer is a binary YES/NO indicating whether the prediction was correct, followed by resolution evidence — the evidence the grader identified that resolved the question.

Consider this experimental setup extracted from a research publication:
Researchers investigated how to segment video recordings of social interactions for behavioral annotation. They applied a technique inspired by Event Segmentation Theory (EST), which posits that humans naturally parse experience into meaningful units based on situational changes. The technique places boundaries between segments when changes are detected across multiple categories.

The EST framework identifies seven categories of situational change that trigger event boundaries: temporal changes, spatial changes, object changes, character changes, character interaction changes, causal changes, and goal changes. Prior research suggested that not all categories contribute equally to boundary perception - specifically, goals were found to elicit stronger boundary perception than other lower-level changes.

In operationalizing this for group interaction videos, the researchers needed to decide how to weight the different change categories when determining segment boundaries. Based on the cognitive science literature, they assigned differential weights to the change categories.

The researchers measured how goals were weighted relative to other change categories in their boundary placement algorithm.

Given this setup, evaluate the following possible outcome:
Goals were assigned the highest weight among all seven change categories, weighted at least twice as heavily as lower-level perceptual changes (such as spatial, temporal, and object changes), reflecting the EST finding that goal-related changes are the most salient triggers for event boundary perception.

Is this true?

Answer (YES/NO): YES